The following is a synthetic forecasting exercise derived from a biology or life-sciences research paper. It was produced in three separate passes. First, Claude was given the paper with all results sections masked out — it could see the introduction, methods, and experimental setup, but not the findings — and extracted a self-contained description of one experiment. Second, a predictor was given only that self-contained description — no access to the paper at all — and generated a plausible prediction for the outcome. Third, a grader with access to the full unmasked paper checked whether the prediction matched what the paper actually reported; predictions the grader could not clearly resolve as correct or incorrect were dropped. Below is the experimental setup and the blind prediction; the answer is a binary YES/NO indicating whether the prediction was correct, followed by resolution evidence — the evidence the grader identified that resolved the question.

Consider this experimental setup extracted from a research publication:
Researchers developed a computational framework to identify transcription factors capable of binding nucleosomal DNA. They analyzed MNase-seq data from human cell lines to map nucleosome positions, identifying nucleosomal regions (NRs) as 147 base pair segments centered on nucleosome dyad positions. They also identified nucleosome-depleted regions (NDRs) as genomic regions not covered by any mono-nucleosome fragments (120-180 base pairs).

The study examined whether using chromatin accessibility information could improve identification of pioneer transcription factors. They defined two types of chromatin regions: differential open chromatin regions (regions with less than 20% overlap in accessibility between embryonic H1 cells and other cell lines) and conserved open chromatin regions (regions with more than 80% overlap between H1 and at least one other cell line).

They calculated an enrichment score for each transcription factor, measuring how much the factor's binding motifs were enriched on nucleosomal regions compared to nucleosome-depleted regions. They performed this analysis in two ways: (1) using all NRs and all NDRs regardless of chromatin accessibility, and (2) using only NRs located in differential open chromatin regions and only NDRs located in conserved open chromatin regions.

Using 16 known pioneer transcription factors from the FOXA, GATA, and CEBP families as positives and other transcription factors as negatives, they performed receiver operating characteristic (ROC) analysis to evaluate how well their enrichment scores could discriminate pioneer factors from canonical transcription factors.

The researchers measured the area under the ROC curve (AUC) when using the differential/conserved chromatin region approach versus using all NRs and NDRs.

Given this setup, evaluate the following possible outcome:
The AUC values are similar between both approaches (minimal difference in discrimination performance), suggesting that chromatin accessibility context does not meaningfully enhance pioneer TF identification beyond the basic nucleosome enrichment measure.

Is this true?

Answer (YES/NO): NO